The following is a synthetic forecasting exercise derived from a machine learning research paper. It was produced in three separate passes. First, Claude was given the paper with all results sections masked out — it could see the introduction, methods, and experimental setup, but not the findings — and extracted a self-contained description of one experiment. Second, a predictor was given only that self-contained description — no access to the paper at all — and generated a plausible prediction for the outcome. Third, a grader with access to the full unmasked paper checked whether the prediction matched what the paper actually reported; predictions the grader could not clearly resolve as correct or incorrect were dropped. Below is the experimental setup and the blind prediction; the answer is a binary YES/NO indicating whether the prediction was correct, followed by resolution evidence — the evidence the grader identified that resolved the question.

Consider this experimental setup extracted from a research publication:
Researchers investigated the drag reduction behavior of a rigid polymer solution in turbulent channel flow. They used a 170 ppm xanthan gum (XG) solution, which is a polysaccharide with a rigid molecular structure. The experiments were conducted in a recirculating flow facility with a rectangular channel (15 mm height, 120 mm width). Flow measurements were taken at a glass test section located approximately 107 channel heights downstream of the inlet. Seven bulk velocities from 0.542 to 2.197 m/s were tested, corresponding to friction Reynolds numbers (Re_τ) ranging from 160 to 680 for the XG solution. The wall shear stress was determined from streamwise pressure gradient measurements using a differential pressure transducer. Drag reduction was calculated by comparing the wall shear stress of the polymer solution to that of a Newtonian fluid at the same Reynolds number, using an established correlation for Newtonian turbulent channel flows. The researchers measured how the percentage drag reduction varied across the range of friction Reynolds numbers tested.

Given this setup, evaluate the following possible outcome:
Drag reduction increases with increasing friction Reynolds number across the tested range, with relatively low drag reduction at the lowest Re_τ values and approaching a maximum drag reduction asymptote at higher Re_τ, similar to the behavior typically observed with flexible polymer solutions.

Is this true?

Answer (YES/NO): NO